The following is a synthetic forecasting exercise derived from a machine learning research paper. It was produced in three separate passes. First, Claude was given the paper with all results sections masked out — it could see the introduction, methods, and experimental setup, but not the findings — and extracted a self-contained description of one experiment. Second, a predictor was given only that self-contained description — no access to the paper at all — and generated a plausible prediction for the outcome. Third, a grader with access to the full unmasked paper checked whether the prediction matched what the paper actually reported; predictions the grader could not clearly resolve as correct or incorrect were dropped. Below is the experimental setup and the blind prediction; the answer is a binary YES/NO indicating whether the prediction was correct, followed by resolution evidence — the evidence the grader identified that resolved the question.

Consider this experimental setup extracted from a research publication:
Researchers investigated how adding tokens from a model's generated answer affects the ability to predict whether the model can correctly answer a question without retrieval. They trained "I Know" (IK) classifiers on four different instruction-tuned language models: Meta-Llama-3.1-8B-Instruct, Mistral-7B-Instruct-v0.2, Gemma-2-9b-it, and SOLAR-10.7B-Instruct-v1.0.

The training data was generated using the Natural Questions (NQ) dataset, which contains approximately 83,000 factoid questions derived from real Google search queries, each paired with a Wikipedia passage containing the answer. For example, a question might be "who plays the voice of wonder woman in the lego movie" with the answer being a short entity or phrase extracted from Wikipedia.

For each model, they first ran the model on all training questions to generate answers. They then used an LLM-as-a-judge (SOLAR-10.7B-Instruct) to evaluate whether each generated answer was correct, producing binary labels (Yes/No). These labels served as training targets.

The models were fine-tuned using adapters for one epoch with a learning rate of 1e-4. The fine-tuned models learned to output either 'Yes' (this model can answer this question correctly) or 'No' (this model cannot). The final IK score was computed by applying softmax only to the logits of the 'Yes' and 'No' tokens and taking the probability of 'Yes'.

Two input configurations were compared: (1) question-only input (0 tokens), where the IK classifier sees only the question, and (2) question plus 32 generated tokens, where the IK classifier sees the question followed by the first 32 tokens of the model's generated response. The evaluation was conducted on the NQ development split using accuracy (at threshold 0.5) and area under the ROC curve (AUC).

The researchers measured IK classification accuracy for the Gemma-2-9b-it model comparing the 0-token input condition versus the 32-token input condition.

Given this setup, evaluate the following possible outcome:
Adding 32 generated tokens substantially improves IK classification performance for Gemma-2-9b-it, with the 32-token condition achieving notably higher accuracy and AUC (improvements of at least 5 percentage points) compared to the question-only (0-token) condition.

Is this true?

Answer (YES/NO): YES